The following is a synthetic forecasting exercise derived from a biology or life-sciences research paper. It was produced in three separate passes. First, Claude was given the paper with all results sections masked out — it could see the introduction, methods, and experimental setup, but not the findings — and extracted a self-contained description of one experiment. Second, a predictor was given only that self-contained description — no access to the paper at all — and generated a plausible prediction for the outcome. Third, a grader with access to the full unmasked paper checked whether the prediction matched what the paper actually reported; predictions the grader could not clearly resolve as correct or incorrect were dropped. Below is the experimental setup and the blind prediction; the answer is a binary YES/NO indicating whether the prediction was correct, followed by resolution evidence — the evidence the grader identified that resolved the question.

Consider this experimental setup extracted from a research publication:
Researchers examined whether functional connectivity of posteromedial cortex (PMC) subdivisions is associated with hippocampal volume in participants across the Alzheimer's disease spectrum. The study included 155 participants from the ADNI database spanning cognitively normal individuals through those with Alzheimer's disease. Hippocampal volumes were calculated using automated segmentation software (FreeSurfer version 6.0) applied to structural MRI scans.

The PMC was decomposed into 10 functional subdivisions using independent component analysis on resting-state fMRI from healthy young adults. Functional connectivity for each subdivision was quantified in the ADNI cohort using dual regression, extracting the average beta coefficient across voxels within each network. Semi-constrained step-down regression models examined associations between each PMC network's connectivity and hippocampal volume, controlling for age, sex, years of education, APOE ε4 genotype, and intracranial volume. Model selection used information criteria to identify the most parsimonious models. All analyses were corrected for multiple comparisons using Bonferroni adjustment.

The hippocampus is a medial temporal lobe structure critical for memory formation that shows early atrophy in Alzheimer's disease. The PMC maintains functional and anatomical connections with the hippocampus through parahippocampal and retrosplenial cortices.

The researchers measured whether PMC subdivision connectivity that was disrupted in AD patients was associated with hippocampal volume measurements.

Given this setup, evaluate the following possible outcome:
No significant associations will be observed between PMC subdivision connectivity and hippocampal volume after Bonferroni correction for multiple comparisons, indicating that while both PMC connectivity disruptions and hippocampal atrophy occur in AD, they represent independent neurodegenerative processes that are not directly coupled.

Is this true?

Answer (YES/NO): NO